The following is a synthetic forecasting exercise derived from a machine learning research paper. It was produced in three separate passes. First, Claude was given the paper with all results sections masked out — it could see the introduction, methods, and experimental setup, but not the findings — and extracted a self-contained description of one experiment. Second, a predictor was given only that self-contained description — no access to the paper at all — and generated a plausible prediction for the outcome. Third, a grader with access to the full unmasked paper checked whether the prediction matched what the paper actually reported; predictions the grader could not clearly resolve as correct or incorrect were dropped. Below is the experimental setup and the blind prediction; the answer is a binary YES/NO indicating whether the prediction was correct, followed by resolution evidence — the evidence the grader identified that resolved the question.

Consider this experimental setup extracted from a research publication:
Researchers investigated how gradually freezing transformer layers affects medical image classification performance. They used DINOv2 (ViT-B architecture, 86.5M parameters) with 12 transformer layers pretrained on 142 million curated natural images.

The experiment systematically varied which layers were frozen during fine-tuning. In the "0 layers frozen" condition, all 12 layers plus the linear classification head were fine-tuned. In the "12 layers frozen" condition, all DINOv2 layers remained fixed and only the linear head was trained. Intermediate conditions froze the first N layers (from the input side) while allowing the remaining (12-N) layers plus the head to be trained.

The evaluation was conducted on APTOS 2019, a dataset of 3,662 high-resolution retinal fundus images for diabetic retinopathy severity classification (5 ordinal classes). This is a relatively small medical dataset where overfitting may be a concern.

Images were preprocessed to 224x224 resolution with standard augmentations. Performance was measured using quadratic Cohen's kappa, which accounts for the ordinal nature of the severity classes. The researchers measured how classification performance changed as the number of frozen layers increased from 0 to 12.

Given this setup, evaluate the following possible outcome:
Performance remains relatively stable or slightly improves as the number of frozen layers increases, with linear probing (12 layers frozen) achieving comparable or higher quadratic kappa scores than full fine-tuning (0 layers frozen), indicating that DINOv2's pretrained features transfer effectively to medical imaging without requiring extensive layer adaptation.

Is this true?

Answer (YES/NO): NO